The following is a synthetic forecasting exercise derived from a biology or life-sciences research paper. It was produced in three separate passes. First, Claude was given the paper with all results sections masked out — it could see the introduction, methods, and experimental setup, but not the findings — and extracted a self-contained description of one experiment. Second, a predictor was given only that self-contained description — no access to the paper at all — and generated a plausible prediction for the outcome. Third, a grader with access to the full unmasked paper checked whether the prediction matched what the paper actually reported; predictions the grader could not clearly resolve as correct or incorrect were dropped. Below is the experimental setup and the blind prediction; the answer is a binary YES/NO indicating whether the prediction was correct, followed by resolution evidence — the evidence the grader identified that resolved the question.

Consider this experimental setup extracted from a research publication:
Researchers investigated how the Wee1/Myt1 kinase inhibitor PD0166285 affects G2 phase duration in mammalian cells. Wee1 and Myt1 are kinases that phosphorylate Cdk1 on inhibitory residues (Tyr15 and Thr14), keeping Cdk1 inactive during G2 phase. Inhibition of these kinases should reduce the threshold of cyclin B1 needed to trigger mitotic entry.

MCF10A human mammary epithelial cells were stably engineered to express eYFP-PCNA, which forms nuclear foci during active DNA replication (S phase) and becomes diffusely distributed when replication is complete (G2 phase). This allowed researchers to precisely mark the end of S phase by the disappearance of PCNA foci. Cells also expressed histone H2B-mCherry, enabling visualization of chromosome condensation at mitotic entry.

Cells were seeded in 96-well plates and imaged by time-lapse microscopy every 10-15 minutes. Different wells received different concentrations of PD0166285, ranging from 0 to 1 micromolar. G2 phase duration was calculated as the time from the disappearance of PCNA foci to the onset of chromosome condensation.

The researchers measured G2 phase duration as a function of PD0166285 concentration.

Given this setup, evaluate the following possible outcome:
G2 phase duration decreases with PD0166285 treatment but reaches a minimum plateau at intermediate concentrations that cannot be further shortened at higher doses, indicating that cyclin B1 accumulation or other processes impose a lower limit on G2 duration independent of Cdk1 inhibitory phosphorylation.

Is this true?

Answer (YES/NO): NO